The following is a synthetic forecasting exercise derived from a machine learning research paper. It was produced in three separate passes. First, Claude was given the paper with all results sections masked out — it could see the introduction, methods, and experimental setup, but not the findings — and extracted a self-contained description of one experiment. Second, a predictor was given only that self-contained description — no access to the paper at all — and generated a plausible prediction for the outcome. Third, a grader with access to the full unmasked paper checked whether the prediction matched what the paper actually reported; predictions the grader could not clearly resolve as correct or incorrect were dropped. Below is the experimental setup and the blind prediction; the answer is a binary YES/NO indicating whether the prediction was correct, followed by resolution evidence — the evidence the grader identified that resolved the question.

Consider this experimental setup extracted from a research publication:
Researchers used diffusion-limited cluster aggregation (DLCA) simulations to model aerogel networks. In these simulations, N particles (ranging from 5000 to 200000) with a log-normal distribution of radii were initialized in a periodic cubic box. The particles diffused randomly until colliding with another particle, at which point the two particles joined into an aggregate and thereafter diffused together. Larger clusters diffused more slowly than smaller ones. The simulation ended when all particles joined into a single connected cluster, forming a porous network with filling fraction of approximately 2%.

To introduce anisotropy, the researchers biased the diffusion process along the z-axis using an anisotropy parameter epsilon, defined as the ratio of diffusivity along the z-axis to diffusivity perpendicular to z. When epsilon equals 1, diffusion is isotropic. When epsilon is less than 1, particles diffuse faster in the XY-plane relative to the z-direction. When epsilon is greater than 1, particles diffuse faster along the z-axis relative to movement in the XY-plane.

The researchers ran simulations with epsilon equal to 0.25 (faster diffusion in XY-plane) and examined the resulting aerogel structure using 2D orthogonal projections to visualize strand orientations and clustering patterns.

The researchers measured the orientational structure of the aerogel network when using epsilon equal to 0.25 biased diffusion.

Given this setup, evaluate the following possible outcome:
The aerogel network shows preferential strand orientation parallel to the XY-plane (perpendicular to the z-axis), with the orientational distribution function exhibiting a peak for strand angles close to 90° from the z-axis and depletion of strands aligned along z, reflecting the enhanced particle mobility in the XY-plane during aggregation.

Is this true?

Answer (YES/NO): NO